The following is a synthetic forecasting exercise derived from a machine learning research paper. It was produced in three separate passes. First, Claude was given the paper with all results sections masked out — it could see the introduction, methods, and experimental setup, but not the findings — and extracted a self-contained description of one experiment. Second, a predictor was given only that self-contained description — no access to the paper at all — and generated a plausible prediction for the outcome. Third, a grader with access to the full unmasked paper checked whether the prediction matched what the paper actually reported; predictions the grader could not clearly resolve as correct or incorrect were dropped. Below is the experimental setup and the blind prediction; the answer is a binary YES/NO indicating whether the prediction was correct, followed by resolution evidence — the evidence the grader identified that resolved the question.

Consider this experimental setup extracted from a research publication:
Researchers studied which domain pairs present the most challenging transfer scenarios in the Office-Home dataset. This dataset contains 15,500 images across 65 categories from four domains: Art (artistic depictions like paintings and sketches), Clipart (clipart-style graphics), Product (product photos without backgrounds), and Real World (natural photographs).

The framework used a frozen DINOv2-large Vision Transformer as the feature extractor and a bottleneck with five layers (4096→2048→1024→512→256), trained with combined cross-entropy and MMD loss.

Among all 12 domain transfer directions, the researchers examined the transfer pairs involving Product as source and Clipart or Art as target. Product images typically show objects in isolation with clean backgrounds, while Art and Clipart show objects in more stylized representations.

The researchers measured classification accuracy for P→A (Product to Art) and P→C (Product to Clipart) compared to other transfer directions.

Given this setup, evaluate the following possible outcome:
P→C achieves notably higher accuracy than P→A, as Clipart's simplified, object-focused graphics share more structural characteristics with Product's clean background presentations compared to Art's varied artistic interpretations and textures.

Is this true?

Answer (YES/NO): NO